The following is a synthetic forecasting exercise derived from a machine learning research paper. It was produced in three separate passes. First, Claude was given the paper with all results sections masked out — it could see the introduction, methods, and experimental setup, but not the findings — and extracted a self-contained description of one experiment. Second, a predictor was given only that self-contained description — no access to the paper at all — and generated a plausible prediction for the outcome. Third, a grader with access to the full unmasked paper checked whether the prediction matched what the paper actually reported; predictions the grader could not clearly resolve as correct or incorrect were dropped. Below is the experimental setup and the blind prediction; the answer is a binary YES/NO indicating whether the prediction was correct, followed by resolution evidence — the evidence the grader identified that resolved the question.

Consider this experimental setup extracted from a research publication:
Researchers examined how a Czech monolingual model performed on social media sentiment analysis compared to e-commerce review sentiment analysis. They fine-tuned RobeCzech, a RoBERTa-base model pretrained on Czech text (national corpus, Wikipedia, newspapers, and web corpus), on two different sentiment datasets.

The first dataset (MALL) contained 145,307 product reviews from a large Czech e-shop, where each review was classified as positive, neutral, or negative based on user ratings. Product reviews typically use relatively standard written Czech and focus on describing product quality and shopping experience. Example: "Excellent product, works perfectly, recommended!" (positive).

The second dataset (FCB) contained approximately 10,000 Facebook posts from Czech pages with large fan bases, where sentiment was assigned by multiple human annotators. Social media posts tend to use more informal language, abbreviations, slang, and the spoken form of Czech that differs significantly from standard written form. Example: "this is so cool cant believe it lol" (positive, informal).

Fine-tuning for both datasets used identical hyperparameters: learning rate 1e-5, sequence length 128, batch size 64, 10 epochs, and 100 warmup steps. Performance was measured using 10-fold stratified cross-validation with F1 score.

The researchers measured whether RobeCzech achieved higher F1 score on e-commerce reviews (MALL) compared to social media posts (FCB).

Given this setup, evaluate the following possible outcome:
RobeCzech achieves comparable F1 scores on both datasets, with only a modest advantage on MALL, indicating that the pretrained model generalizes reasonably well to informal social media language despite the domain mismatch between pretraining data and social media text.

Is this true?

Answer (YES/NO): NO